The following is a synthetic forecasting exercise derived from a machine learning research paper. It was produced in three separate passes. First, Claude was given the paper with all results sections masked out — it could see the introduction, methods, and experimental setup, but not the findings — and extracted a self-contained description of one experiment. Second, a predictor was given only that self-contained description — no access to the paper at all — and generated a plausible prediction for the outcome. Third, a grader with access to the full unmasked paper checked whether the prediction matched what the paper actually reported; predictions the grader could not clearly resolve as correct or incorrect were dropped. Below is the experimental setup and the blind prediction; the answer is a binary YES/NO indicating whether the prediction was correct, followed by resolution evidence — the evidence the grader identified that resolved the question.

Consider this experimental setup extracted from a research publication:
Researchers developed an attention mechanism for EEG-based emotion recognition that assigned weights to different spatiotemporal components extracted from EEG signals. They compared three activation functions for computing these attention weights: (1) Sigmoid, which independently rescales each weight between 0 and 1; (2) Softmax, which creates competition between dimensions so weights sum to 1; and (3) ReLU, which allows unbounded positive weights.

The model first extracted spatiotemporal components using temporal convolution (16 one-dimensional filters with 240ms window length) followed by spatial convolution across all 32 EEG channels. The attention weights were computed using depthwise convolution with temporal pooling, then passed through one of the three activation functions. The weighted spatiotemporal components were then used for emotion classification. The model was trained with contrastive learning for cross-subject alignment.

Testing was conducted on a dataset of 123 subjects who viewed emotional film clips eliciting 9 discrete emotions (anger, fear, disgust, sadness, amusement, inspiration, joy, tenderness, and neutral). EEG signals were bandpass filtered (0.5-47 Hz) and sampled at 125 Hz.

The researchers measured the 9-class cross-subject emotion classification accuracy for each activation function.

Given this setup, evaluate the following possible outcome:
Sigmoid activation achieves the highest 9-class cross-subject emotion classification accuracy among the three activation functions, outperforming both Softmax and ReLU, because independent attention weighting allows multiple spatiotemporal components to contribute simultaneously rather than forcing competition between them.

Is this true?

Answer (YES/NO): YES